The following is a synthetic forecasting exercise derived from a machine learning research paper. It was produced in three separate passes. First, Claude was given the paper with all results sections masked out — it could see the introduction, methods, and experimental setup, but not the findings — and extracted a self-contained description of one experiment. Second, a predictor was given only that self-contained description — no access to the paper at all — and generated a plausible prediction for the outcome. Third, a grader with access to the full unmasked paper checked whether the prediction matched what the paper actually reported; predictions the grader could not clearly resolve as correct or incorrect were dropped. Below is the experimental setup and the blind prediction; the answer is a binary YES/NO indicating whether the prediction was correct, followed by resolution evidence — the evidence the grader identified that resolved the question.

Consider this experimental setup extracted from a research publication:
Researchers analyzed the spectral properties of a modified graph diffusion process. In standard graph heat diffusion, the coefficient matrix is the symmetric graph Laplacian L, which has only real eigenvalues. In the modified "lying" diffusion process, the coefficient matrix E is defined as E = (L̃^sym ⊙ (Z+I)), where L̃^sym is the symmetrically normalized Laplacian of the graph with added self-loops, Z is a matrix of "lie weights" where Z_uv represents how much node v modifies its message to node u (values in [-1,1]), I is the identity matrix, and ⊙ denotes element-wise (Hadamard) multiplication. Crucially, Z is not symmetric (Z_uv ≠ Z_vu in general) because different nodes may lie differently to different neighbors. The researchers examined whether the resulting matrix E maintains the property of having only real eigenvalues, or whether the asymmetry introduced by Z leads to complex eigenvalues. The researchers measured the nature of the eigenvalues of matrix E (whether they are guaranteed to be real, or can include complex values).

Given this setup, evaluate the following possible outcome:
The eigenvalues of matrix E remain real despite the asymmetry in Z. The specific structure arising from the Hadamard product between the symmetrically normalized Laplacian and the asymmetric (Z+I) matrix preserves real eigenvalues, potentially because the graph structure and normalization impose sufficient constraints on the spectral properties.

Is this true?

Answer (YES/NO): NO